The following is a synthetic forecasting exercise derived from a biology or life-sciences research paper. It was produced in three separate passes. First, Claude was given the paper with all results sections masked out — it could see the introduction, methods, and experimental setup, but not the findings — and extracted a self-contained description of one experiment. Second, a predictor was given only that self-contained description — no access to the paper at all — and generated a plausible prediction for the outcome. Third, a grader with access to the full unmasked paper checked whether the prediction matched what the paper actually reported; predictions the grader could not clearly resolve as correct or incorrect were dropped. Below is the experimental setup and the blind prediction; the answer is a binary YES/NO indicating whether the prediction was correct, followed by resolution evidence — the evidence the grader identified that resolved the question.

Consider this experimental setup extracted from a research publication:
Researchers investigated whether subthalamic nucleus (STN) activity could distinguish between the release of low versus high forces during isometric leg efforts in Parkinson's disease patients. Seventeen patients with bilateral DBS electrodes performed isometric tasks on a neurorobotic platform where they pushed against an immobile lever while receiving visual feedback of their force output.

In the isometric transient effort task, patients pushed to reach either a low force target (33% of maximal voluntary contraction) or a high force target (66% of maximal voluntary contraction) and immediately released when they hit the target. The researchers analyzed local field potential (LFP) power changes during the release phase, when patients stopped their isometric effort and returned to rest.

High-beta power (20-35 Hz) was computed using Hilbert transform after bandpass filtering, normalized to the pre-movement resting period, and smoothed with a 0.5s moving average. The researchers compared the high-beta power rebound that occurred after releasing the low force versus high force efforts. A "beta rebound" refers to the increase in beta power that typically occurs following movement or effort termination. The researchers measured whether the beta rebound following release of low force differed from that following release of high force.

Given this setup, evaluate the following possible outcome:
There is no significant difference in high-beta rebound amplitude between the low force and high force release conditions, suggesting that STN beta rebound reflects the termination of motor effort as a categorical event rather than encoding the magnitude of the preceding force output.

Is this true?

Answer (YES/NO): YES